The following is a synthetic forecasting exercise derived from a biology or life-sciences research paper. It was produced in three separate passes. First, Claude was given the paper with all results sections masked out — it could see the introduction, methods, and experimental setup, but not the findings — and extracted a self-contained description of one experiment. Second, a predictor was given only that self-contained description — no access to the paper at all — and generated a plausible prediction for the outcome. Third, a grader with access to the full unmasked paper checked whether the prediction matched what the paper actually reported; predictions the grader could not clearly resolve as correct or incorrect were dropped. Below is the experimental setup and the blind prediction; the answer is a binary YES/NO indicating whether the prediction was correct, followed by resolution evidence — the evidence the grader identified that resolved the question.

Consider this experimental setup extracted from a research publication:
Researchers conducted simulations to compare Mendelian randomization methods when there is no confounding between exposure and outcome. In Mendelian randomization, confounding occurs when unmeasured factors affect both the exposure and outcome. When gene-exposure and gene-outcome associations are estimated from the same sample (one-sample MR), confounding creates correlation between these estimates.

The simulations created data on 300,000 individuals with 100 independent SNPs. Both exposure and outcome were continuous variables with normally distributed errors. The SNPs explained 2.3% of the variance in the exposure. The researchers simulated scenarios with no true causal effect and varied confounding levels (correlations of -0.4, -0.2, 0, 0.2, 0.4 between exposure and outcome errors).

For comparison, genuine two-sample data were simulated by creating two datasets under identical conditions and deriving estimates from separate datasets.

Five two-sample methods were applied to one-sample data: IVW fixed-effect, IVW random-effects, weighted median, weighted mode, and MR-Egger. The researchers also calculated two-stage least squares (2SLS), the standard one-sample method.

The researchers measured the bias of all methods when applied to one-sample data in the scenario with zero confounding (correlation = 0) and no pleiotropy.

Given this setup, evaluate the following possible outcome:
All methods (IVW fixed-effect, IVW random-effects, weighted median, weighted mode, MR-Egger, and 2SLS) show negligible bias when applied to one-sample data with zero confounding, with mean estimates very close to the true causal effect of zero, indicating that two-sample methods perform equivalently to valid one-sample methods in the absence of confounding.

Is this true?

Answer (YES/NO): YES